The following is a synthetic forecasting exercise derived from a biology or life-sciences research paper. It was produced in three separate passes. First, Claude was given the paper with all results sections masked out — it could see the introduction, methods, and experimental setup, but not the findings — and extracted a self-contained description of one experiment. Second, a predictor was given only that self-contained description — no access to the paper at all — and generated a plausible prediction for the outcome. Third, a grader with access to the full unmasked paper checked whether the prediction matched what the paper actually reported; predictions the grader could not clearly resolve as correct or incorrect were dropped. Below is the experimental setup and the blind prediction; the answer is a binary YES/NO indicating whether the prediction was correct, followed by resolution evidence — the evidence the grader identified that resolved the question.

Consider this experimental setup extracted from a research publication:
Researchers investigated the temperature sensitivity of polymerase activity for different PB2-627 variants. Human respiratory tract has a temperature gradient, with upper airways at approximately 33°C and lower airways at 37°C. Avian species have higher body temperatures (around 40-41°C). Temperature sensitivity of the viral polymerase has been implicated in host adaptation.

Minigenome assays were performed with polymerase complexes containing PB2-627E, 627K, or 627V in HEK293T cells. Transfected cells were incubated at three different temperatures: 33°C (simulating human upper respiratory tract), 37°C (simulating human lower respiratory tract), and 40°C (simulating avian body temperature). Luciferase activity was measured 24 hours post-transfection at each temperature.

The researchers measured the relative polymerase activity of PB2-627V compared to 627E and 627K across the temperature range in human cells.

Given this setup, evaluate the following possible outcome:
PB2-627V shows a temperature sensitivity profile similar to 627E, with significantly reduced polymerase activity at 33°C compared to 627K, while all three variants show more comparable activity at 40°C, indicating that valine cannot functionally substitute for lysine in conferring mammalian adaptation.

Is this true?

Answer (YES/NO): NO